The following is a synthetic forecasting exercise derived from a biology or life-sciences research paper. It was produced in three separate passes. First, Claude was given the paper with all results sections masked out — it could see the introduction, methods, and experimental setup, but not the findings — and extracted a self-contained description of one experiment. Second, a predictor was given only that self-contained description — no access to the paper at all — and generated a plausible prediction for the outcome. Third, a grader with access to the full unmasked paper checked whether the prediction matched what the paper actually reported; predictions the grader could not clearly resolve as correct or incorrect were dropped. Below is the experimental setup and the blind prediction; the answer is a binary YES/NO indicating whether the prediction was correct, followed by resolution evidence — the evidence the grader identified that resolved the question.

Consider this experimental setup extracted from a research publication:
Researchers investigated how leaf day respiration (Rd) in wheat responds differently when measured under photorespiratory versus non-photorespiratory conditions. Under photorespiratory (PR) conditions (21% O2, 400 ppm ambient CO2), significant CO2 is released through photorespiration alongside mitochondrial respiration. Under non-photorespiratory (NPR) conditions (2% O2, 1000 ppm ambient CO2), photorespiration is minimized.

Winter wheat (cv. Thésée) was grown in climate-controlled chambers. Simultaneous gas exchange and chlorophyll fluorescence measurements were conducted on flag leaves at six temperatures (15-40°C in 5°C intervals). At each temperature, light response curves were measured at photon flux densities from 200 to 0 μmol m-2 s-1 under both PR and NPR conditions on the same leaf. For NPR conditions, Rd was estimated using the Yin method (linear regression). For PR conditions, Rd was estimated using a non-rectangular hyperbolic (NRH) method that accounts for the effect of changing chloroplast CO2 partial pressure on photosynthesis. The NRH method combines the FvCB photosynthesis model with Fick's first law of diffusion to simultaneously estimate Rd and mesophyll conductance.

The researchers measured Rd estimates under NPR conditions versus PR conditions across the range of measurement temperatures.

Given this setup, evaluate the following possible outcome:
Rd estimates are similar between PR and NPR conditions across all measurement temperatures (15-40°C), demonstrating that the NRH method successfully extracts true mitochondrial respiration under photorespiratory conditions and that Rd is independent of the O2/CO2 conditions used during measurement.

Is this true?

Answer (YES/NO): NO